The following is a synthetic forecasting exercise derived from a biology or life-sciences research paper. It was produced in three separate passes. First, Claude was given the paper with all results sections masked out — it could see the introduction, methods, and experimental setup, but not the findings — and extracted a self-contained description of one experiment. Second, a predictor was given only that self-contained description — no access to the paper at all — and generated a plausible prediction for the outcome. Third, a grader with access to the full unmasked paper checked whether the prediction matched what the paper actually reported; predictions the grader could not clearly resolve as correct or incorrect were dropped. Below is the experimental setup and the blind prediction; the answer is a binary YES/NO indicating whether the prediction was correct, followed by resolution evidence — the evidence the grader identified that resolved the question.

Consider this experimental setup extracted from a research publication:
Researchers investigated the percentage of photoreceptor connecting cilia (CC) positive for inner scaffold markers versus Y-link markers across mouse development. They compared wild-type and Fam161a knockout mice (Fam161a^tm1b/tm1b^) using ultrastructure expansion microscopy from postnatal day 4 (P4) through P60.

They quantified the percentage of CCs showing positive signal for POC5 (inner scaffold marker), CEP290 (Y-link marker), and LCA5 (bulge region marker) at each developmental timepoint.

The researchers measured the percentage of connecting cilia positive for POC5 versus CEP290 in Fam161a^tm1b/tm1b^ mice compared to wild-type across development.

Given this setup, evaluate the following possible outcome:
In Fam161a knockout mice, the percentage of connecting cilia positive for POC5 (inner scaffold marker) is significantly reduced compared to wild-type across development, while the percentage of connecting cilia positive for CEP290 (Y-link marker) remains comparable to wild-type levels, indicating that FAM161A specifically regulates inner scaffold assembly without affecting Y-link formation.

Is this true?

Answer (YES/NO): YES